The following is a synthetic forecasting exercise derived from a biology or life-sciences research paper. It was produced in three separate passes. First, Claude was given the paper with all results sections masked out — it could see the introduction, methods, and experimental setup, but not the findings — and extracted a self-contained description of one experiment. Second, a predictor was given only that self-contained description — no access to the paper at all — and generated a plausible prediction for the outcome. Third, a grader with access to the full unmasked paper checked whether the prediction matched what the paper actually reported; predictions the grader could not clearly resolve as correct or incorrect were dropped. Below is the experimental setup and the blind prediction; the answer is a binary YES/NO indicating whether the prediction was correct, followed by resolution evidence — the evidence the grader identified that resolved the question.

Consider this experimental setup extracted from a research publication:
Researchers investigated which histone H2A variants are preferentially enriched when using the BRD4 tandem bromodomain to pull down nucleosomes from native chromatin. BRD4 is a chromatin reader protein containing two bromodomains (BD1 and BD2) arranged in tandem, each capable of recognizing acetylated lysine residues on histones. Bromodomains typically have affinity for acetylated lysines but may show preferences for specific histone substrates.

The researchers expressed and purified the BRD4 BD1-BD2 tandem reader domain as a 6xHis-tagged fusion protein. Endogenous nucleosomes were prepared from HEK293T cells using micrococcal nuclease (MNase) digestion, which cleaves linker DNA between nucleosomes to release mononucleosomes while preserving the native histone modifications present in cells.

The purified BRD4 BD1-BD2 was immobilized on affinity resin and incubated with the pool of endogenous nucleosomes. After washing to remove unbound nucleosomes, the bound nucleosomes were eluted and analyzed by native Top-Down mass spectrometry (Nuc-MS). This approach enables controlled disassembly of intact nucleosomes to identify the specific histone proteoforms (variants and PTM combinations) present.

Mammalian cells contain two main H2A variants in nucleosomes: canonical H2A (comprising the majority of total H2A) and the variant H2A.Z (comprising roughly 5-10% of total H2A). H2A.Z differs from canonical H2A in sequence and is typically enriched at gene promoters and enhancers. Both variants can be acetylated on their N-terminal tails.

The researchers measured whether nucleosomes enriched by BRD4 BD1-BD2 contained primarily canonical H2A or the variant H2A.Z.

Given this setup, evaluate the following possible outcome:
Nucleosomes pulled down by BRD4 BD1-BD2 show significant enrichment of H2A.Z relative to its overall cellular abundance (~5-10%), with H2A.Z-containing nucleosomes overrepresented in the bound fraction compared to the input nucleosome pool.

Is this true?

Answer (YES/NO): YES